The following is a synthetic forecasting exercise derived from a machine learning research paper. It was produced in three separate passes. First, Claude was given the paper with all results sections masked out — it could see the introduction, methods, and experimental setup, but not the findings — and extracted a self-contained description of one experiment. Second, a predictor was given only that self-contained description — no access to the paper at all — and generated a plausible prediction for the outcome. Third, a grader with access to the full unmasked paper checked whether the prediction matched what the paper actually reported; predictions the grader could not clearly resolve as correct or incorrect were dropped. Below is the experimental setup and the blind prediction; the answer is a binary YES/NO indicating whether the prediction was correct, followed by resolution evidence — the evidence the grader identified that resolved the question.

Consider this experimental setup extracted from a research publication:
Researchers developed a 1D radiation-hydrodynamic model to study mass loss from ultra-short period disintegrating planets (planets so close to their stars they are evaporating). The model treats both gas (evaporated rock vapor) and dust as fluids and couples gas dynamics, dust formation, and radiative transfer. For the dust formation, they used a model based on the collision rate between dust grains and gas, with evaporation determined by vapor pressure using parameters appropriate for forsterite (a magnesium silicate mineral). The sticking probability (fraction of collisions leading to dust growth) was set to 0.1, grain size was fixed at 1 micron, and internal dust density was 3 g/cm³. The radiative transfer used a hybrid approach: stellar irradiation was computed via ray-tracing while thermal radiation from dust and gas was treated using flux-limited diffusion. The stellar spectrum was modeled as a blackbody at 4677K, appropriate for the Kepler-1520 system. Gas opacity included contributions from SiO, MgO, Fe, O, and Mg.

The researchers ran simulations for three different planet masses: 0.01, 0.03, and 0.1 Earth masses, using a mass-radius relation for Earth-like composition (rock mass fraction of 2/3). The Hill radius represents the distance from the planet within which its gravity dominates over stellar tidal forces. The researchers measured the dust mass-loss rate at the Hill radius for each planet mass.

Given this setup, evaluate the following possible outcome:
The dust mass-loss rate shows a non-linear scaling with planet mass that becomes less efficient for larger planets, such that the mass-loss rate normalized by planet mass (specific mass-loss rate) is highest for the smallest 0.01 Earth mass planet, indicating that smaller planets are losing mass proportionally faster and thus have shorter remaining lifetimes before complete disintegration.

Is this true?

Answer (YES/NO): NO